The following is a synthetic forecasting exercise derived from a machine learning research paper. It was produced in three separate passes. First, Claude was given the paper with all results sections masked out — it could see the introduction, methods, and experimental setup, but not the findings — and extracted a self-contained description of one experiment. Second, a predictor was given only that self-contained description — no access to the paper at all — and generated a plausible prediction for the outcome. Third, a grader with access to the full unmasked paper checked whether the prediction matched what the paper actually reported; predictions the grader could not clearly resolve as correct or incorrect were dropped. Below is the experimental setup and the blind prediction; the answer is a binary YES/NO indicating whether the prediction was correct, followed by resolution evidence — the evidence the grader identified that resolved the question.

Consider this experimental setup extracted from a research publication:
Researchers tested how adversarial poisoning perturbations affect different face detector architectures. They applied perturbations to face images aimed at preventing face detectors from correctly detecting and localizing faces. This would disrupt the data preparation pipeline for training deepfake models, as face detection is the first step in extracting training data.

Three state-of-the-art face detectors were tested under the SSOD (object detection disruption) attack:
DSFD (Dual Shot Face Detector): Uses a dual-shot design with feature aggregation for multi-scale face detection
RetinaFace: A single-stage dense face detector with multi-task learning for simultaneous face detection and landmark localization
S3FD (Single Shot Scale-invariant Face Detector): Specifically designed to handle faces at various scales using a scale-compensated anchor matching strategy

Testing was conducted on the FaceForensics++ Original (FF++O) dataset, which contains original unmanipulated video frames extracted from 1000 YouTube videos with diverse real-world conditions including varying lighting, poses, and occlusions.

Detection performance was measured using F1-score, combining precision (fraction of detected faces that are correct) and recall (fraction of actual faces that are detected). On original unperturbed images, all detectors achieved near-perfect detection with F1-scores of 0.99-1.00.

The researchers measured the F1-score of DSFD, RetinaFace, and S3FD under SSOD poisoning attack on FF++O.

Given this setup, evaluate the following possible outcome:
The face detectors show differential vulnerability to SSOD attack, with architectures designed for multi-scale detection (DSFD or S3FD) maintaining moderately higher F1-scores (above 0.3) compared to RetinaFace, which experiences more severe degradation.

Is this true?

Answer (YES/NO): NO